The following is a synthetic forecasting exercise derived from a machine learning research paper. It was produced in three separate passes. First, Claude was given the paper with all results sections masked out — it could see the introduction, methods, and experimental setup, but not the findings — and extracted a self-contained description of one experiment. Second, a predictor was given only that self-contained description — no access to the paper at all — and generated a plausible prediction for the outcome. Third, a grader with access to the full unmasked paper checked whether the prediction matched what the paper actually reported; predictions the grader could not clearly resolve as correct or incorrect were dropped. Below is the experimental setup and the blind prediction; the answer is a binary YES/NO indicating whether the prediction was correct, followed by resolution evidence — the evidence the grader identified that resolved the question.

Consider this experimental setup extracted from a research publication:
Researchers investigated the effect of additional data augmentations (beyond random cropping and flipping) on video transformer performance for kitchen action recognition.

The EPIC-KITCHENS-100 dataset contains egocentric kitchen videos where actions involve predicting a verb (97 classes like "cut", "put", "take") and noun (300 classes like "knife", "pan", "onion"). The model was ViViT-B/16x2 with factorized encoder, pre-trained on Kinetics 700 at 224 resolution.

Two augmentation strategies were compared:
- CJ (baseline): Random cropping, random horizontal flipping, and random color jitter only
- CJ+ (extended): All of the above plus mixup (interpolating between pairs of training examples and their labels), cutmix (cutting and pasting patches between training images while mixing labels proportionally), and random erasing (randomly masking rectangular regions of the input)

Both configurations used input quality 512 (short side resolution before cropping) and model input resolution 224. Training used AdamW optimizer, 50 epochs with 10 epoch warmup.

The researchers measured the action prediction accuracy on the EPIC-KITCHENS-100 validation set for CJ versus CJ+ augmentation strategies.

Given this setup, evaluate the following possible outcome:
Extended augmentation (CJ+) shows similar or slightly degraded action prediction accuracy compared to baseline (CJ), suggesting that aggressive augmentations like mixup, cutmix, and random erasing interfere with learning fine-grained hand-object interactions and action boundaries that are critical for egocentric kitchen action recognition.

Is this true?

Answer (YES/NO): NO